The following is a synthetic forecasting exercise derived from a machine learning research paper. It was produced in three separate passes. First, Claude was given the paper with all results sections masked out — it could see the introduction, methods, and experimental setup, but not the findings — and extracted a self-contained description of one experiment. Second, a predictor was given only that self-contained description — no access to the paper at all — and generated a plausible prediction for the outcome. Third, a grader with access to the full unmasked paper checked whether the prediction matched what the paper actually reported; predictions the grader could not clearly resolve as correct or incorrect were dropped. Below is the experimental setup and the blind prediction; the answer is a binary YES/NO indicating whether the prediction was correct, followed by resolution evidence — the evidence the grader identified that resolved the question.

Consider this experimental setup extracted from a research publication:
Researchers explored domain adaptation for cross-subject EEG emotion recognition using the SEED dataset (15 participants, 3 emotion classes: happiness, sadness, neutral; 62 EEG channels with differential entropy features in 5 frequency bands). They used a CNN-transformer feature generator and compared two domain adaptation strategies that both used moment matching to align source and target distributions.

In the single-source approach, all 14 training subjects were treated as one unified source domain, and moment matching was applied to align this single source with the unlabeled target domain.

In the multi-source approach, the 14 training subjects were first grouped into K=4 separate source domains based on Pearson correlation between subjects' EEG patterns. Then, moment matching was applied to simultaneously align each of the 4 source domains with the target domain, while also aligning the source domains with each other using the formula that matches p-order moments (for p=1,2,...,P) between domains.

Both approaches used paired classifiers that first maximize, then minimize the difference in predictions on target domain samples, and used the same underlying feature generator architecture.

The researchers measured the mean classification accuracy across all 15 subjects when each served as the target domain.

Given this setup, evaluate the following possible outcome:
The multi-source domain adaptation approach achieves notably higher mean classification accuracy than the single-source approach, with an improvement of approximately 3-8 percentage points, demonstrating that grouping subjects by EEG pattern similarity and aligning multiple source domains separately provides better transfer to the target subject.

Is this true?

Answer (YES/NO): YES